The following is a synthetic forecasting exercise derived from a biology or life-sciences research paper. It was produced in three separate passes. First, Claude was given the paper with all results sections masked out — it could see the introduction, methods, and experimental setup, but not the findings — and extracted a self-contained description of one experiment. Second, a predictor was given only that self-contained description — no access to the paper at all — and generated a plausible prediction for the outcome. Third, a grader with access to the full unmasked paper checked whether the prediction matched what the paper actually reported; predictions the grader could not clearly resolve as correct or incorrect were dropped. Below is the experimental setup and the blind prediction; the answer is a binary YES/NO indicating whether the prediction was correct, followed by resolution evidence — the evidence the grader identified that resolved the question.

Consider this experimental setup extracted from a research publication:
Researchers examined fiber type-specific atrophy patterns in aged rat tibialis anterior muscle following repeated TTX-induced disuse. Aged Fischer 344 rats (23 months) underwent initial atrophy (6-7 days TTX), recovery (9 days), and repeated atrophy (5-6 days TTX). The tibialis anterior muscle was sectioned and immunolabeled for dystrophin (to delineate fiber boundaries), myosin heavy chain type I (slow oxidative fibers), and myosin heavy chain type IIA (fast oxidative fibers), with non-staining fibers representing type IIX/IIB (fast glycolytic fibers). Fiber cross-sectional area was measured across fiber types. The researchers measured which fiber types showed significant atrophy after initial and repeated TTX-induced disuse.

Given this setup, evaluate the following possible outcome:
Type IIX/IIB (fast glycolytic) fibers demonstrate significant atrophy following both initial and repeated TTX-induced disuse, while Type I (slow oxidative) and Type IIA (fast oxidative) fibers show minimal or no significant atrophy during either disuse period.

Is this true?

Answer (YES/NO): NO